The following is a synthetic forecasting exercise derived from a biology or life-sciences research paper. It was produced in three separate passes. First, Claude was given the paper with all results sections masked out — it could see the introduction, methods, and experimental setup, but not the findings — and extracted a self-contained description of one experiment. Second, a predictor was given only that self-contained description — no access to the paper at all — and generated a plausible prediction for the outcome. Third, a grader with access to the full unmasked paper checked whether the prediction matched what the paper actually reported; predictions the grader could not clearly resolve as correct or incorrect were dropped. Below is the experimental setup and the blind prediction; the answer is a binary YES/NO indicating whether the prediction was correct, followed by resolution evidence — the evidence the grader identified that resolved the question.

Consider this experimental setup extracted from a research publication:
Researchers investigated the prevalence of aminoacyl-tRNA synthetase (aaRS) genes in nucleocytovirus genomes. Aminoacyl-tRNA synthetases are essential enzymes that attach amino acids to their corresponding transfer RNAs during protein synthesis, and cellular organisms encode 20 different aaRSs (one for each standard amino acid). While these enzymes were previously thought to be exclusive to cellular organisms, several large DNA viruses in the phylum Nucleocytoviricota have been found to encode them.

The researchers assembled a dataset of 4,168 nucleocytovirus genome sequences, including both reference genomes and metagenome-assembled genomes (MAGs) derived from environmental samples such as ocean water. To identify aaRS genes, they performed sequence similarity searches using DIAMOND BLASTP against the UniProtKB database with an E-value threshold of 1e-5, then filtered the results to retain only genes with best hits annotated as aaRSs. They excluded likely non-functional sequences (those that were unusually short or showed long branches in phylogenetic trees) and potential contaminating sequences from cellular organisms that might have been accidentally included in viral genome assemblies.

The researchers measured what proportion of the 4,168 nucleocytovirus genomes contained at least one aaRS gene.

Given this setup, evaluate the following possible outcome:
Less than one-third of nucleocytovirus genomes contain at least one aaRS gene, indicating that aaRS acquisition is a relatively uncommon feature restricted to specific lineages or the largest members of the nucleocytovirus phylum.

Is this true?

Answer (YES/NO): YES